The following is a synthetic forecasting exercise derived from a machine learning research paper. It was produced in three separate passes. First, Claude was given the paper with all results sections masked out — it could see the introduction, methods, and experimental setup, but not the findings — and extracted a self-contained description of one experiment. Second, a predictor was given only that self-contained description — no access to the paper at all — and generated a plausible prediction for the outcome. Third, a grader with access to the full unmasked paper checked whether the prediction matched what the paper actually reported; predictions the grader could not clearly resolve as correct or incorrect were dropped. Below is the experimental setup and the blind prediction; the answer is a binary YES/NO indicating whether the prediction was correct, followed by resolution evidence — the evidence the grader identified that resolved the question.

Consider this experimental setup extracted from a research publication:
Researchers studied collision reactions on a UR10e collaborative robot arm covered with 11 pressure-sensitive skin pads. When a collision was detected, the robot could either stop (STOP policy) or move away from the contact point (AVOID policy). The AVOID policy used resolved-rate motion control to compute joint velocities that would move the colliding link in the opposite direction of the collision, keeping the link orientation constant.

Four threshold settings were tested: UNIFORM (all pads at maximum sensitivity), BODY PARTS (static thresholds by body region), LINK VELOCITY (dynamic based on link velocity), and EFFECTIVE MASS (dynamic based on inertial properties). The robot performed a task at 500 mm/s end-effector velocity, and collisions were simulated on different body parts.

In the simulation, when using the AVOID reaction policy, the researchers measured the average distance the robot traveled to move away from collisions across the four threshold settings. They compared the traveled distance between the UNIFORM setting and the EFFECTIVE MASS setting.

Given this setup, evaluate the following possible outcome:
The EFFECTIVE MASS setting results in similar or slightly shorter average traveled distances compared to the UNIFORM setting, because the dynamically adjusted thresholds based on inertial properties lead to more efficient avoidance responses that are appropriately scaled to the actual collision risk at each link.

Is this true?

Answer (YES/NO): NO